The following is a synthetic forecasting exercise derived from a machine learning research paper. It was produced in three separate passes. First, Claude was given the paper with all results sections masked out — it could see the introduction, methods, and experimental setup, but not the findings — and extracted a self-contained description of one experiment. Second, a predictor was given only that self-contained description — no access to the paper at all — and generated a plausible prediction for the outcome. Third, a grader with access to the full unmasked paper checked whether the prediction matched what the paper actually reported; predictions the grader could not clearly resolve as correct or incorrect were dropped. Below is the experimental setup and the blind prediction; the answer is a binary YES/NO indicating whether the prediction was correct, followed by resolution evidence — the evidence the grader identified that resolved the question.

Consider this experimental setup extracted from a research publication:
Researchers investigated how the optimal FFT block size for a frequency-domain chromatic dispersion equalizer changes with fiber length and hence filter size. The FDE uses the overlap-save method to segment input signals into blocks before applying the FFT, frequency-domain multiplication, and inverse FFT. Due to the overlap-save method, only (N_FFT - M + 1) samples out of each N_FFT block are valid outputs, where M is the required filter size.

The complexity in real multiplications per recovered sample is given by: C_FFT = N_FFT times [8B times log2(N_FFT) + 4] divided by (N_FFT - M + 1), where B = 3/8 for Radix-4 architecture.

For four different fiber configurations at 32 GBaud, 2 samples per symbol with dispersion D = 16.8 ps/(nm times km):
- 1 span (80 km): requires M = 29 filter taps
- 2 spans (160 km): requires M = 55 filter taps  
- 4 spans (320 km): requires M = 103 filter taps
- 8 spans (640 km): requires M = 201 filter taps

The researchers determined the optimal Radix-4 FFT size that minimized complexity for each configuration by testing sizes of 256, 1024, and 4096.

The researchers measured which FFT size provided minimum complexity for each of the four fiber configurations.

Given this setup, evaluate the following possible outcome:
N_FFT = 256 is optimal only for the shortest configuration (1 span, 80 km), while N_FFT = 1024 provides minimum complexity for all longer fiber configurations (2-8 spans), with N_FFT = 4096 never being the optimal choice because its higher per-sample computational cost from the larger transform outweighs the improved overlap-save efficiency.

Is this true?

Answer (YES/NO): NO